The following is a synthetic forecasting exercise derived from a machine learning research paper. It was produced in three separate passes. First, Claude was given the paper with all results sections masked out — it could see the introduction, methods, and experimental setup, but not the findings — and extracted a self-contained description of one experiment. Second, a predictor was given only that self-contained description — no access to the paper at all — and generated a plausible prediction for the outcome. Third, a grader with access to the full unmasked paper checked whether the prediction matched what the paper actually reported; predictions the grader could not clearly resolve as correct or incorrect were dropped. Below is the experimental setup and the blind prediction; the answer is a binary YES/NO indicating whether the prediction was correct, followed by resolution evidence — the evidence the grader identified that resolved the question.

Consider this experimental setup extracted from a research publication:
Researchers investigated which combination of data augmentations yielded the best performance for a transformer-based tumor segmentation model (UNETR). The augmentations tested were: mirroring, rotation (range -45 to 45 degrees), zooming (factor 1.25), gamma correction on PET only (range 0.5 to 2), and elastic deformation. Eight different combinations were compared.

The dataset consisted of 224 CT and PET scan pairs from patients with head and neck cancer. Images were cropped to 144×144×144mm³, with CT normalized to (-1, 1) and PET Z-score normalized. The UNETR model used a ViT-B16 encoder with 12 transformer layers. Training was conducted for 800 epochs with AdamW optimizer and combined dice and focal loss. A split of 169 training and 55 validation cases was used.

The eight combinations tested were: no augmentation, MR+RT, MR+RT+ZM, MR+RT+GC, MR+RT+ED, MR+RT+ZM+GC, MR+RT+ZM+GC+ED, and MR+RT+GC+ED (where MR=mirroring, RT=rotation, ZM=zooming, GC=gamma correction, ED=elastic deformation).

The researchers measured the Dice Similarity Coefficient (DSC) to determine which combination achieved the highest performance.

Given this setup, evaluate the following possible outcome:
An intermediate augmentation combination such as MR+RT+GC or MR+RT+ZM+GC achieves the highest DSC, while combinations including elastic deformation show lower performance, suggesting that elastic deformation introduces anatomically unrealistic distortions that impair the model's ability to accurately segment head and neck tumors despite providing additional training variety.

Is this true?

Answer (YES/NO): NO